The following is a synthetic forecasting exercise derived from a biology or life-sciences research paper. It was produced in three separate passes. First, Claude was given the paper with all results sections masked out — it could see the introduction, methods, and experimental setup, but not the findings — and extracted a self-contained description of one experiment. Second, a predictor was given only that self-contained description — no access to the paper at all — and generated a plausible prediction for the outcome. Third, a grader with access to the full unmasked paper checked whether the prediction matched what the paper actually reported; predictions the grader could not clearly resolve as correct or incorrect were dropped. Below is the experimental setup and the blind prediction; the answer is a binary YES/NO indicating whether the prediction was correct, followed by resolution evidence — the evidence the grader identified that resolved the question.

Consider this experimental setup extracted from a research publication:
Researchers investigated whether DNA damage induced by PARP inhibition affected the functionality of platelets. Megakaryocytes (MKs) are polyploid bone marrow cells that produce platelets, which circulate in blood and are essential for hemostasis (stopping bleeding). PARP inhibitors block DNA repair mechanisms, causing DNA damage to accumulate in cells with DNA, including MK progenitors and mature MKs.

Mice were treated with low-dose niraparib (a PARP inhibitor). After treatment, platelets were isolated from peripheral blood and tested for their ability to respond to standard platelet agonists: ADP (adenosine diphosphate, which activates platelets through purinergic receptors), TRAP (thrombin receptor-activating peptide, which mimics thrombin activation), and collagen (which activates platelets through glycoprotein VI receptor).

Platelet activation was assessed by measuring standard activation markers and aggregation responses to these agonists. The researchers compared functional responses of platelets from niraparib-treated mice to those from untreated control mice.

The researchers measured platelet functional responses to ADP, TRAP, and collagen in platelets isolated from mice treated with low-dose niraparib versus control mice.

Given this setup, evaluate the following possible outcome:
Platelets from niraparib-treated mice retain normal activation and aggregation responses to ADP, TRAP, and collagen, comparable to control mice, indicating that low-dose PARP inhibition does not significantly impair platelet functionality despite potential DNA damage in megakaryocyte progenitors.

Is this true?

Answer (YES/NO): NO